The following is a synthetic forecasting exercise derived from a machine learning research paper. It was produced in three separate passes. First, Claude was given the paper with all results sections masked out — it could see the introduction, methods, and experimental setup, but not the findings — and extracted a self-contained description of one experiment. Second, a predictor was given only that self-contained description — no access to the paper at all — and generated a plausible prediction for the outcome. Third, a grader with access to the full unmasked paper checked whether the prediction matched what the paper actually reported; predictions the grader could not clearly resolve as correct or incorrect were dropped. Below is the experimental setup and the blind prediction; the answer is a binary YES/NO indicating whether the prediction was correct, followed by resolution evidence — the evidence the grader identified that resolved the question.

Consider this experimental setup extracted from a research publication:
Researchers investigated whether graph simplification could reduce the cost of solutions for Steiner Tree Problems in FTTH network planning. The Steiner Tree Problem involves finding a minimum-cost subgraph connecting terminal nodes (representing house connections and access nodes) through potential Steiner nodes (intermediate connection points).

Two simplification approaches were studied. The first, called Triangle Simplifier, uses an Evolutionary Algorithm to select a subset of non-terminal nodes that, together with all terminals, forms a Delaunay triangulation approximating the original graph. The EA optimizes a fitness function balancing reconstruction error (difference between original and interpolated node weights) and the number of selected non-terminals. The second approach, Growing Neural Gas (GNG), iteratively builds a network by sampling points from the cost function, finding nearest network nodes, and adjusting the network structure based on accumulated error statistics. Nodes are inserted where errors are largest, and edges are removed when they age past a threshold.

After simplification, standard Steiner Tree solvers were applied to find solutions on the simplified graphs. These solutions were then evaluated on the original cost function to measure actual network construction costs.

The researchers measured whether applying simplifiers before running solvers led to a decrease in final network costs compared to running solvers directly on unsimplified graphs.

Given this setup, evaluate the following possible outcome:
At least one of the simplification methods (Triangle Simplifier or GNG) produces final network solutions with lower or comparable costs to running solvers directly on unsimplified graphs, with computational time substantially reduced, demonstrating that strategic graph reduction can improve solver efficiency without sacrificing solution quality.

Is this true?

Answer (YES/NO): NO